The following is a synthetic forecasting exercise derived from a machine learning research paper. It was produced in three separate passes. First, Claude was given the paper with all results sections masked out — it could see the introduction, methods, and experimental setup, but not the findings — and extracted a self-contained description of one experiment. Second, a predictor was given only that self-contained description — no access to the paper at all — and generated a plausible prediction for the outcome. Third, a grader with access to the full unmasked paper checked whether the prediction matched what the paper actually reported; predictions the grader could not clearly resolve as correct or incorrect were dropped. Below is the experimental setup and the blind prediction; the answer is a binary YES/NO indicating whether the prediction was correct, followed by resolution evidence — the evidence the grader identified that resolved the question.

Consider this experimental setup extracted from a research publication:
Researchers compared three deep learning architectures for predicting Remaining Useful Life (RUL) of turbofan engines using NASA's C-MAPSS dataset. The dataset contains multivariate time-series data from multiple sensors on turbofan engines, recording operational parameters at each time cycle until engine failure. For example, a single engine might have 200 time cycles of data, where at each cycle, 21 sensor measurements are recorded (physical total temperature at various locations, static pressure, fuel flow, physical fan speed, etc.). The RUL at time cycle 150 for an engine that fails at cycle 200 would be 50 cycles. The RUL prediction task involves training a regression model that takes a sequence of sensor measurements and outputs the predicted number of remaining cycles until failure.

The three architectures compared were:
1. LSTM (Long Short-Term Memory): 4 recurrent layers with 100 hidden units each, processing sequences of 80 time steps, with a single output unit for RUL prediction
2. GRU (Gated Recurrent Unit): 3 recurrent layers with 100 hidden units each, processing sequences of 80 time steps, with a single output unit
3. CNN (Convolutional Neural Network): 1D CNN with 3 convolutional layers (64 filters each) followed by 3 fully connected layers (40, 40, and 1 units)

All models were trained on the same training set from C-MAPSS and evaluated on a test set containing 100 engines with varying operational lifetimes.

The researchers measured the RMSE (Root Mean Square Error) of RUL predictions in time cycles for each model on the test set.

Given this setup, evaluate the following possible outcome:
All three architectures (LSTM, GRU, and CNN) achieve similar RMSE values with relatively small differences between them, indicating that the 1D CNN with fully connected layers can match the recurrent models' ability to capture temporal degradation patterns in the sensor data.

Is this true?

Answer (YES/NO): NO